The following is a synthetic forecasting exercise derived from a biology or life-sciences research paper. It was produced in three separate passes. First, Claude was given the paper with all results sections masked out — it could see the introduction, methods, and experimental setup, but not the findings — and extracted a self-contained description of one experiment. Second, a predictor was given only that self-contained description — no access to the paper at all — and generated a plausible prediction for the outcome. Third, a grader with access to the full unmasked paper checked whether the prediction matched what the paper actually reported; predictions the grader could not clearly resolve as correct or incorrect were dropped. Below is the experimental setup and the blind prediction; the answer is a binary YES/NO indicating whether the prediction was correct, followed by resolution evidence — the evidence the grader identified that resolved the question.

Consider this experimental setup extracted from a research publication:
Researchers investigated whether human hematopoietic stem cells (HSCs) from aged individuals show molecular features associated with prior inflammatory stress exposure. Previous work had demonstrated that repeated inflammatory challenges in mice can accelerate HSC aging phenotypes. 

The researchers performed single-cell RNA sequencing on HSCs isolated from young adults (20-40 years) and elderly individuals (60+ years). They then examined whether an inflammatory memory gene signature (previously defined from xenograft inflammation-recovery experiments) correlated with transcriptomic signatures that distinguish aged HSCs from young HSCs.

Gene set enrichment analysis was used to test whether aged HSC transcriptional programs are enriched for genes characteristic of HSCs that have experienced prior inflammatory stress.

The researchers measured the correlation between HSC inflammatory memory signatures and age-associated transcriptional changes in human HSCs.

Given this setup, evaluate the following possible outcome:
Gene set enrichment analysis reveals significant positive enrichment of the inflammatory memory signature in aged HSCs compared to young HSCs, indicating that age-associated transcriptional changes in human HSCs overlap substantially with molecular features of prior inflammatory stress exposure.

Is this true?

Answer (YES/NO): YES